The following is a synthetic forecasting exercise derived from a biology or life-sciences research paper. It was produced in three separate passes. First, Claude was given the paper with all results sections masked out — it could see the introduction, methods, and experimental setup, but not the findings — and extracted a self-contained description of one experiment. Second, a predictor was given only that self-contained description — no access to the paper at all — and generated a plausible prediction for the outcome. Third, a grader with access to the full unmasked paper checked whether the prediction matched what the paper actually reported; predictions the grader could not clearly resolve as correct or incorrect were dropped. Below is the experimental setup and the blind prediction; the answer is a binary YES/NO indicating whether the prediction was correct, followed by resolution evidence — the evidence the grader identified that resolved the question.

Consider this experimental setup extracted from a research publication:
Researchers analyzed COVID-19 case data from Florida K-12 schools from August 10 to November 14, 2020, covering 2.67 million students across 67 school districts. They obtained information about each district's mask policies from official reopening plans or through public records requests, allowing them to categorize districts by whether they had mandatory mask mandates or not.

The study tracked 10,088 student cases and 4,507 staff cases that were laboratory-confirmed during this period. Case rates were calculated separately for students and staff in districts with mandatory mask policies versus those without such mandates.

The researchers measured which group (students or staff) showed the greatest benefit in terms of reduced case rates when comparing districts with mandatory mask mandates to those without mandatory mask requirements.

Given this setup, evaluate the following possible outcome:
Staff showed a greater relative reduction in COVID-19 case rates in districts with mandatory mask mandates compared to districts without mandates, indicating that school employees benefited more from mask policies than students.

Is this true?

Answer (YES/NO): YES